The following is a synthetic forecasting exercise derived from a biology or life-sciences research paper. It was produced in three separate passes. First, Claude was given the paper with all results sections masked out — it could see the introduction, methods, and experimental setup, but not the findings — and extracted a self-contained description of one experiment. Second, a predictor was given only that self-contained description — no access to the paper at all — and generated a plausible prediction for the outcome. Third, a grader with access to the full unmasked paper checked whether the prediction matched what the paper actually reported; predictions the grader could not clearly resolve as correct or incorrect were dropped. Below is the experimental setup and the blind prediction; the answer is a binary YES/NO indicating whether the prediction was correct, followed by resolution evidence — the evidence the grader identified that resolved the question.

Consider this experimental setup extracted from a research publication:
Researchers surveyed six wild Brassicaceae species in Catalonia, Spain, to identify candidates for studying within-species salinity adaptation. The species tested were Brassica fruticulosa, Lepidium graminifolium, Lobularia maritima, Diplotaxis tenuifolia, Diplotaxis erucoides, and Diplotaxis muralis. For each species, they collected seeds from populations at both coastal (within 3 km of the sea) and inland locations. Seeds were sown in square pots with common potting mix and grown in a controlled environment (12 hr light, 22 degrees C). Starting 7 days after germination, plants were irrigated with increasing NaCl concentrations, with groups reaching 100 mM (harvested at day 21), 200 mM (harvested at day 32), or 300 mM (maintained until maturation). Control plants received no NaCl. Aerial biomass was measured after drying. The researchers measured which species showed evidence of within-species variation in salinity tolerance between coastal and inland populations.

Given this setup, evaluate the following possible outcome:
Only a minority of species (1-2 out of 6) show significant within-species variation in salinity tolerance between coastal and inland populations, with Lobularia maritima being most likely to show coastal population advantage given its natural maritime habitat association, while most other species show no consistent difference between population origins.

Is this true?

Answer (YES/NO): NO